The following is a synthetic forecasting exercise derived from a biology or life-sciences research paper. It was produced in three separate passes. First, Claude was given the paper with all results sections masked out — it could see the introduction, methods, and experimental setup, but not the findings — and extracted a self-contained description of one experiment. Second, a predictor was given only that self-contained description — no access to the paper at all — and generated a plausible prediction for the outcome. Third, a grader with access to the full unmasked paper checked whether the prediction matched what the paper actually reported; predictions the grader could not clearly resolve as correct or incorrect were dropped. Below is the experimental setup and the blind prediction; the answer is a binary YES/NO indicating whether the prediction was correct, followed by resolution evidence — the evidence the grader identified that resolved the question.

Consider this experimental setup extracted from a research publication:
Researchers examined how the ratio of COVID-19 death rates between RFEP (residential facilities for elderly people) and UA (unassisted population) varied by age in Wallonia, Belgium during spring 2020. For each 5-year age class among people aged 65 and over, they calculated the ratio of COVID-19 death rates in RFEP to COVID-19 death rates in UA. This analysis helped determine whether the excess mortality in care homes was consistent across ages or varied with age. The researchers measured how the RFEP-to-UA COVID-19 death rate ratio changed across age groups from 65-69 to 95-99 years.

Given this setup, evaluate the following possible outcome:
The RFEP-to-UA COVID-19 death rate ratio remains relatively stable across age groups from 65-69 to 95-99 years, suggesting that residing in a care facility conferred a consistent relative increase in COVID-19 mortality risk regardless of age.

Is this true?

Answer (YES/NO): NO